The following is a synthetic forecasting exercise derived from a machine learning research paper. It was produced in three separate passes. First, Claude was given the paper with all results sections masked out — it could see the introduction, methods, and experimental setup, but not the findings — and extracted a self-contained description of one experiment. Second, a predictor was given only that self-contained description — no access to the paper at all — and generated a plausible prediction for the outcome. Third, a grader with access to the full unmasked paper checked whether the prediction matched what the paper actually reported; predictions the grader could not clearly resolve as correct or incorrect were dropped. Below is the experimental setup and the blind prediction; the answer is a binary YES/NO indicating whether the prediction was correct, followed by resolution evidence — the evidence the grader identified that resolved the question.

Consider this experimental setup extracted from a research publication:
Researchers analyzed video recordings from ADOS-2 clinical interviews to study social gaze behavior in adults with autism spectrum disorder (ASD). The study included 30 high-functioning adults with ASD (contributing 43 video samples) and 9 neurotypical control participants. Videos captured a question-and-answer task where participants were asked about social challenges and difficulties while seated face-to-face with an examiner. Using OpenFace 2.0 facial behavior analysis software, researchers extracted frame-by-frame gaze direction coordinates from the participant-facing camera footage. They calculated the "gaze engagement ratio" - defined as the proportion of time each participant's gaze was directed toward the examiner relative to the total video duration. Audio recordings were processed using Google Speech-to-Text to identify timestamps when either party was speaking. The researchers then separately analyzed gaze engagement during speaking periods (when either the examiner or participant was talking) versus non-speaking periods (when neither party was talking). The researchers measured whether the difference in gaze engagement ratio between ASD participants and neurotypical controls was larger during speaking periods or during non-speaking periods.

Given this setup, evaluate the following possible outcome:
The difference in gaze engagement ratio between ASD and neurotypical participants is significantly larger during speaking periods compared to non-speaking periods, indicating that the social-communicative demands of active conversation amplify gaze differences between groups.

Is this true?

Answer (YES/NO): NO